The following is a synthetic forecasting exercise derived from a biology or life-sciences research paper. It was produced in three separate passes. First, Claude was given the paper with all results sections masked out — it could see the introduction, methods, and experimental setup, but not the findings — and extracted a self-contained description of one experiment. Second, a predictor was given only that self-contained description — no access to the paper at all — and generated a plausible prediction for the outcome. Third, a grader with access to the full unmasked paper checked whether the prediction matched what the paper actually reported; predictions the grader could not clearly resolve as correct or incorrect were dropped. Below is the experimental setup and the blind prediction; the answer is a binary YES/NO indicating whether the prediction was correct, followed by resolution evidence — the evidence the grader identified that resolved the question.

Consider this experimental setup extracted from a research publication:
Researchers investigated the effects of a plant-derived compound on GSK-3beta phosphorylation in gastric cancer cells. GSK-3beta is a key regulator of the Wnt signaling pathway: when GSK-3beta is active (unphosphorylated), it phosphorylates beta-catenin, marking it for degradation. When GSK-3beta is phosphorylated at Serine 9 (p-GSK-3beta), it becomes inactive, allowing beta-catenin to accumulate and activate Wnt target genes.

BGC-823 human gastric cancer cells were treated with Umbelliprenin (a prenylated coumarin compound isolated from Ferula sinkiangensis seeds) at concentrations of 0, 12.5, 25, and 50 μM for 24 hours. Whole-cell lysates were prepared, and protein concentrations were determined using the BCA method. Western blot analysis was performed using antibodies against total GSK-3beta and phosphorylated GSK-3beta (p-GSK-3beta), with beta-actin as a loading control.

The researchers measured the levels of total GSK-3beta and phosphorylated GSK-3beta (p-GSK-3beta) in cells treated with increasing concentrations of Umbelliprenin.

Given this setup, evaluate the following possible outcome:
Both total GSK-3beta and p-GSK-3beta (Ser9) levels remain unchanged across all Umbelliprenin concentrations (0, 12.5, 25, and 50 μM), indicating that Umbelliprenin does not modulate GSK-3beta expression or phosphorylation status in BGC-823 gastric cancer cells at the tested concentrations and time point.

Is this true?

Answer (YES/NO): NO